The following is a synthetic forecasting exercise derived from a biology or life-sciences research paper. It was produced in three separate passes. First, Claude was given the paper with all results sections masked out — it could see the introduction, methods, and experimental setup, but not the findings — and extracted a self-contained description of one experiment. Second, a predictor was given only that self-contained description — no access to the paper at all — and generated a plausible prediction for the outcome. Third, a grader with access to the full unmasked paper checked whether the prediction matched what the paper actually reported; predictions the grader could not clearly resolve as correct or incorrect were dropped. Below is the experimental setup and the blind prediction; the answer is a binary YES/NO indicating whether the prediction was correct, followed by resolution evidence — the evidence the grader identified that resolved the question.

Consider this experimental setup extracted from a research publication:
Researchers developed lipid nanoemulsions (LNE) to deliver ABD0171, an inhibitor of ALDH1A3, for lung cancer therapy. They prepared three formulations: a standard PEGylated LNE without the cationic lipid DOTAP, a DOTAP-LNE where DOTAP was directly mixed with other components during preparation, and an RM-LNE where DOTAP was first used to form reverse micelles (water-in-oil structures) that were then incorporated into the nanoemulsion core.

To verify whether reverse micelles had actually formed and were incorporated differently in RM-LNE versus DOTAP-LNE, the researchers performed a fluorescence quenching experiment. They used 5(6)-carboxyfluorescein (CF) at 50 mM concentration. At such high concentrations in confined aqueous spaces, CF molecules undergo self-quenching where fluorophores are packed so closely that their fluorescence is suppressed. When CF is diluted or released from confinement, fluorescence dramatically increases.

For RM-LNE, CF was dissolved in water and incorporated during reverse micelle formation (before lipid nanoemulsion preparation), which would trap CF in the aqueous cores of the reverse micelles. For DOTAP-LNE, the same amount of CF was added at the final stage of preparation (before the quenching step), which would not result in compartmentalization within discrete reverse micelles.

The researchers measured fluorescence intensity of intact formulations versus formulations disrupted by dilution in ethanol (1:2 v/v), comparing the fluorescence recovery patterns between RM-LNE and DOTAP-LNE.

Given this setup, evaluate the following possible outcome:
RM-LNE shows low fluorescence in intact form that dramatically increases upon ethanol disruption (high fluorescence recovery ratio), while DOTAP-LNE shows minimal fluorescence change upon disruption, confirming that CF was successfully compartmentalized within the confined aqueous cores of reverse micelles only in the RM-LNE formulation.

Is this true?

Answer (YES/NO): YES